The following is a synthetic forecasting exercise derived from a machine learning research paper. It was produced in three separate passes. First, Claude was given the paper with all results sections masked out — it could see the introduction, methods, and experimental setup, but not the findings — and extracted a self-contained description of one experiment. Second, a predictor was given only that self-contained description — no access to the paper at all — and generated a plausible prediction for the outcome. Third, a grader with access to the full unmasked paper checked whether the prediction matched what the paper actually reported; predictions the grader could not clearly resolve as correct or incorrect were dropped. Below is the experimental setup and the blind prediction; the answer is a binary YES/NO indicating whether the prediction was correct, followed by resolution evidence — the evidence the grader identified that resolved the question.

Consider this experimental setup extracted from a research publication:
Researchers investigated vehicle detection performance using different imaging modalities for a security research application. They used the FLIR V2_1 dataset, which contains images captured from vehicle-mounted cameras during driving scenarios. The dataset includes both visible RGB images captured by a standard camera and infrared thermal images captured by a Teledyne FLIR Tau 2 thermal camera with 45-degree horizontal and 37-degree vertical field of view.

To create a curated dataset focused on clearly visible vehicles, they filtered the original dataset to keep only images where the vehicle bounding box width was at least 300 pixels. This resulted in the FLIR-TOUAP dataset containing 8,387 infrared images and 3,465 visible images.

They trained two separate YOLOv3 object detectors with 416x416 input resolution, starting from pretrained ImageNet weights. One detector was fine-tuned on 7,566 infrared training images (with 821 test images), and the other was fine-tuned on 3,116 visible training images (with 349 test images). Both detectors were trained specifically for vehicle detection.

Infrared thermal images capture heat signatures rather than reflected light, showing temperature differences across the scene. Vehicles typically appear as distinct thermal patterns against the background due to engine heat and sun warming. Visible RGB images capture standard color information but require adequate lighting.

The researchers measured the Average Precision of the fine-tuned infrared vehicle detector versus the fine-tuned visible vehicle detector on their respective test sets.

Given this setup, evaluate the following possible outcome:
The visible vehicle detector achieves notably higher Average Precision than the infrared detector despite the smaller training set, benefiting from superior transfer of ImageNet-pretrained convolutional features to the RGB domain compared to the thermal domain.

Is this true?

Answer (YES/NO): NO